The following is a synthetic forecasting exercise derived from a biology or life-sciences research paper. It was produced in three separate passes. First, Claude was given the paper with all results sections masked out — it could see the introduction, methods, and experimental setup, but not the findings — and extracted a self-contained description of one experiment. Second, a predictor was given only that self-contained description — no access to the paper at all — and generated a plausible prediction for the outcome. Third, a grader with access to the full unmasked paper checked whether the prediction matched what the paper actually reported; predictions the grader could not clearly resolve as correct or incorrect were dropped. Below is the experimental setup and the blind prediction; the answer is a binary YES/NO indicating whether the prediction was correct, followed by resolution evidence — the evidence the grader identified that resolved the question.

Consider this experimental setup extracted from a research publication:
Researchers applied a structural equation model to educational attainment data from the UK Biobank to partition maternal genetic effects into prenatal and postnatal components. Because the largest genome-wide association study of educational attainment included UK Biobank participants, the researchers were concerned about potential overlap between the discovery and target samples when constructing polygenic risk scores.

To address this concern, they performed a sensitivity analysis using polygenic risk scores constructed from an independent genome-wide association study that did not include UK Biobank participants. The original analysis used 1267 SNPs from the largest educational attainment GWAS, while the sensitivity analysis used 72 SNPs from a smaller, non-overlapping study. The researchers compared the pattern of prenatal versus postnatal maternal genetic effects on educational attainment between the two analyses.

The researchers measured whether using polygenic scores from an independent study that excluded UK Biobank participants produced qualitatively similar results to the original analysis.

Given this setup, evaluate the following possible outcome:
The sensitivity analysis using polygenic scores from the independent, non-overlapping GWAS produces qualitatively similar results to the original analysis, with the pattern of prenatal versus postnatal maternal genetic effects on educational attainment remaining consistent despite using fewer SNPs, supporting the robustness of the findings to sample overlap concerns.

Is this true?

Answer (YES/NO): NO